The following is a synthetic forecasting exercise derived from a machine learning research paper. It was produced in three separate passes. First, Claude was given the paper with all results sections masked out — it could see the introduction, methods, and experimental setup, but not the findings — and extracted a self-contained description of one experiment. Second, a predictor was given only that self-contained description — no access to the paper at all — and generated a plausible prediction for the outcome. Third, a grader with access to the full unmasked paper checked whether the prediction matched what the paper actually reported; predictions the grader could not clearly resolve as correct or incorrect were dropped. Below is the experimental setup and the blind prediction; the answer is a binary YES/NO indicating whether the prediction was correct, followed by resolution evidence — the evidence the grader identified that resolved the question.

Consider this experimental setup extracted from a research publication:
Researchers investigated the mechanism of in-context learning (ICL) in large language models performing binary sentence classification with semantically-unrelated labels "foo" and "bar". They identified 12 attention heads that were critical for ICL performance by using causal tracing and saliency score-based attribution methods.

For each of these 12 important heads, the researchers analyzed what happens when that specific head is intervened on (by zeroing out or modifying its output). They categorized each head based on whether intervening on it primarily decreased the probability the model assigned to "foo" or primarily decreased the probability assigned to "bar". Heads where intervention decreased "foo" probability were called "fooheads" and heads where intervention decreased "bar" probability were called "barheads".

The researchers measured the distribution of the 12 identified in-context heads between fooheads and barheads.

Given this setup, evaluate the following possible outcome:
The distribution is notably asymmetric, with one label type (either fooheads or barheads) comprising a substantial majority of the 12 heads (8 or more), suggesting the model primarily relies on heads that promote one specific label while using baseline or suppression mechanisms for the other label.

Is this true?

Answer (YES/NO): NO